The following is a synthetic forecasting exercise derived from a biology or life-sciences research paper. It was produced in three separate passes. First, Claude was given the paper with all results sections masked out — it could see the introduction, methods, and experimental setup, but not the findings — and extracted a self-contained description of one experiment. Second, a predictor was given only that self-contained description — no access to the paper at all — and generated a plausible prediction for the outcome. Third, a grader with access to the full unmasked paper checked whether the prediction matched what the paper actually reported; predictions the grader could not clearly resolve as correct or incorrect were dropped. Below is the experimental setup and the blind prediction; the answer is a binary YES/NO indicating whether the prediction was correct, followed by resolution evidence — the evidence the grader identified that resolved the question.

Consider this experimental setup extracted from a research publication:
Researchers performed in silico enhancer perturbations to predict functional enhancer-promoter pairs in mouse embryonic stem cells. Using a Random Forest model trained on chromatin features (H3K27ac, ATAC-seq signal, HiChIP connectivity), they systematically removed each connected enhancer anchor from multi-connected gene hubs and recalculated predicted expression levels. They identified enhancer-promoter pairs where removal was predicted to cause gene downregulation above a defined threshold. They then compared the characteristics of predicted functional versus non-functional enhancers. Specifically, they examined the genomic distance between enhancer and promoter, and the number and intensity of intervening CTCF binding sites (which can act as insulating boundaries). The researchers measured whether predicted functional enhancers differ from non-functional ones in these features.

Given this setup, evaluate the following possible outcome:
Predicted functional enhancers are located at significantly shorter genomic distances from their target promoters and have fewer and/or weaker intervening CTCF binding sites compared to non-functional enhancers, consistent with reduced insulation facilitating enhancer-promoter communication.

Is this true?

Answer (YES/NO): YES